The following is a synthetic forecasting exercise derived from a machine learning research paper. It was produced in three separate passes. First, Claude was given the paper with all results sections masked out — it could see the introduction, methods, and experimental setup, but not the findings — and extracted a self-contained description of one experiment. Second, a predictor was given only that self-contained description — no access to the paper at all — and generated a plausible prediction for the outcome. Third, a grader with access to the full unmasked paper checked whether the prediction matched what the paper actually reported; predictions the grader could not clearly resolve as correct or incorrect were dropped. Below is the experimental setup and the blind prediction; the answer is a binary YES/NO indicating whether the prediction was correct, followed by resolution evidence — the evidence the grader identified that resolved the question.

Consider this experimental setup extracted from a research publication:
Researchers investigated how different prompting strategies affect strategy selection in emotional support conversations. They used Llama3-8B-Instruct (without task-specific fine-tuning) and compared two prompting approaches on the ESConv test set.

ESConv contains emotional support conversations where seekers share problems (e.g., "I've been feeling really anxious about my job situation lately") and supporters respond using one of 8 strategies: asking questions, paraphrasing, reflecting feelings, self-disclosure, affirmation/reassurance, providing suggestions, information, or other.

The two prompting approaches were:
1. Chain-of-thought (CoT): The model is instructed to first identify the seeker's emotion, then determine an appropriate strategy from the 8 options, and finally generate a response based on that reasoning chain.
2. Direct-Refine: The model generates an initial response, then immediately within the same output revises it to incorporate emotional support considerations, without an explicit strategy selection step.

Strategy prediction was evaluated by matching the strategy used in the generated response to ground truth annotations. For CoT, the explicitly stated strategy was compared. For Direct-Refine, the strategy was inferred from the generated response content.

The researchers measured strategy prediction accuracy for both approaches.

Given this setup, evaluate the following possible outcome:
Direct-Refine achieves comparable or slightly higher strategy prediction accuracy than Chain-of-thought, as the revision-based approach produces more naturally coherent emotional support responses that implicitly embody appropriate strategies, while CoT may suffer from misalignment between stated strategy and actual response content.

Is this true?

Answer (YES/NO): YES